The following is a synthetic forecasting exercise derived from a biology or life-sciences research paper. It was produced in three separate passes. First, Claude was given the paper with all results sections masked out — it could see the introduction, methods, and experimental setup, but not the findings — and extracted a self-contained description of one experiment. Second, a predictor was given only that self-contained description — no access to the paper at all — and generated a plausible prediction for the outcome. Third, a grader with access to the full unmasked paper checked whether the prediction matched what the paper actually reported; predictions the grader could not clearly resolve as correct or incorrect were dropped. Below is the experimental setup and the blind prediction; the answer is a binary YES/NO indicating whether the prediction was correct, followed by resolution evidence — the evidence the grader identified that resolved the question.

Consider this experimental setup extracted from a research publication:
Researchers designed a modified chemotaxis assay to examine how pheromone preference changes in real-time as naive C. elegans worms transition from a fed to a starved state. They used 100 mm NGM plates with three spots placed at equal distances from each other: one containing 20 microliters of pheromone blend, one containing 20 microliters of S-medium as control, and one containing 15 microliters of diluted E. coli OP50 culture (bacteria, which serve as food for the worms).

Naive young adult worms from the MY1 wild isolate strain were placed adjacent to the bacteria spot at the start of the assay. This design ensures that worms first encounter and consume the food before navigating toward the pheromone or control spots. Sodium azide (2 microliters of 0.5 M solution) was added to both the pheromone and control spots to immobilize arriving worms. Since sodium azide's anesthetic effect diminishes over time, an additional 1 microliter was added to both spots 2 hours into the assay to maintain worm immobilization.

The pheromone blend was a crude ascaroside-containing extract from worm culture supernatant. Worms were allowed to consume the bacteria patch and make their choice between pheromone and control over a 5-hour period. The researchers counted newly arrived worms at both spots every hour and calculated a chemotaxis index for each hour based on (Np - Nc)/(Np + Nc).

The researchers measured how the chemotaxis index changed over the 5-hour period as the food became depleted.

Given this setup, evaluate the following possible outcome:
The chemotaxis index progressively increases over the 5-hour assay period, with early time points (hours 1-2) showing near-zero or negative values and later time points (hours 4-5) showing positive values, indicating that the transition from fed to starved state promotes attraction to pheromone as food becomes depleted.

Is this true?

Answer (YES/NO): NO